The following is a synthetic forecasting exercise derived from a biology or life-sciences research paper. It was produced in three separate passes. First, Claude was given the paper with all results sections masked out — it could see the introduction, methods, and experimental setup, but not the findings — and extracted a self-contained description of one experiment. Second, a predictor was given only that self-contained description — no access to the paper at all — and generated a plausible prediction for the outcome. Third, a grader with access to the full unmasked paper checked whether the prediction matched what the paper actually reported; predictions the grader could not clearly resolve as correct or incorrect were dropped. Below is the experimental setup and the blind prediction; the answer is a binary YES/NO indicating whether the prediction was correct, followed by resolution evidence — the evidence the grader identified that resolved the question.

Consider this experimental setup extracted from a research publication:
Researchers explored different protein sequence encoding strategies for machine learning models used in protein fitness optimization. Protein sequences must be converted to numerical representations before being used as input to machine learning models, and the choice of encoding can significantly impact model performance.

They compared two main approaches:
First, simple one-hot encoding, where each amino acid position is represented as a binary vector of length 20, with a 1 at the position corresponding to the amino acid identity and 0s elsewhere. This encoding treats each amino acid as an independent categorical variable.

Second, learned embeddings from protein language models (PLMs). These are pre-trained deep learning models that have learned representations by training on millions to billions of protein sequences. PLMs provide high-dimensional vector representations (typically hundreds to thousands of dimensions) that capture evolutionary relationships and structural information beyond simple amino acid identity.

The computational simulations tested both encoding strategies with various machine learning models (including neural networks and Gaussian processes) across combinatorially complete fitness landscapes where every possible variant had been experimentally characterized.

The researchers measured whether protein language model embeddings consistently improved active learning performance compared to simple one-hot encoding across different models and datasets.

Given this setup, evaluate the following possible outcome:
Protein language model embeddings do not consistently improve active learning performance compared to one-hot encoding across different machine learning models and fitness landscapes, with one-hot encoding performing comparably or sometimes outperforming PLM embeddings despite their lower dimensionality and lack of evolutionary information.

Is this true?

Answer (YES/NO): YES